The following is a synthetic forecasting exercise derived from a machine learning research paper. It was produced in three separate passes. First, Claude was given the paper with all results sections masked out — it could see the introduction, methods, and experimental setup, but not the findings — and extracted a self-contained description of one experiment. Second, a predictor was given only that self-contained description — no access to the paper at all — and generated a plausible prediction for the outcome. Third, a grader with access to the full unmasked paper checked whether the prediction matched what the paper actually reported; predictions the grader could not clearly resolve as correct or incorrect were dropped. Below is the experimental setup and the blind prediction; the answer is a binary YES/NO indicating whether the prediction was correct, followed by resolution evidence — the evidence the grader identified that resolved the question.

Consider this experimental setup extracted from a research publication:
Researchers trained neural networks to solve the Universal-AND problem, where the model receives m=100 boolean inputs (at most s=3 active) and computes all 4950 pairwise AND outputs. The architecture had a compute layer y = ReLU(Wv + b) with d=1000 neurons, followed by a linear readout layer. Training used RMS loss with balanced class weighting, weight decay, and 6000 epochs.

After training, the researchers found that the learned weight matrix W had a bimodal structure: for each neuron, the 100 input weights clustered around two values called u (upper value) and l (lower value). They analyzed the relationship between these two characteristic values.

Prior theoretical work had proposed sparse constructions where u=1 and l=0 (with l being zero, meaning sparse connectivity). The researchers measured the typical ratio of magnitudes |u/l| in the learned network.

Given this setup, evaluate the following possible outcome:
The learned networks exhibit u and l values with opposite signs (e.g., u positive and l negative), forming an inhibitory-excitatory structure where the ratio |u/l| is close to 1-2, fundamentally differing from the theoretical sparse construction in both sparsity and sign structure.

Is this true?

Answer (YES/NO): NO